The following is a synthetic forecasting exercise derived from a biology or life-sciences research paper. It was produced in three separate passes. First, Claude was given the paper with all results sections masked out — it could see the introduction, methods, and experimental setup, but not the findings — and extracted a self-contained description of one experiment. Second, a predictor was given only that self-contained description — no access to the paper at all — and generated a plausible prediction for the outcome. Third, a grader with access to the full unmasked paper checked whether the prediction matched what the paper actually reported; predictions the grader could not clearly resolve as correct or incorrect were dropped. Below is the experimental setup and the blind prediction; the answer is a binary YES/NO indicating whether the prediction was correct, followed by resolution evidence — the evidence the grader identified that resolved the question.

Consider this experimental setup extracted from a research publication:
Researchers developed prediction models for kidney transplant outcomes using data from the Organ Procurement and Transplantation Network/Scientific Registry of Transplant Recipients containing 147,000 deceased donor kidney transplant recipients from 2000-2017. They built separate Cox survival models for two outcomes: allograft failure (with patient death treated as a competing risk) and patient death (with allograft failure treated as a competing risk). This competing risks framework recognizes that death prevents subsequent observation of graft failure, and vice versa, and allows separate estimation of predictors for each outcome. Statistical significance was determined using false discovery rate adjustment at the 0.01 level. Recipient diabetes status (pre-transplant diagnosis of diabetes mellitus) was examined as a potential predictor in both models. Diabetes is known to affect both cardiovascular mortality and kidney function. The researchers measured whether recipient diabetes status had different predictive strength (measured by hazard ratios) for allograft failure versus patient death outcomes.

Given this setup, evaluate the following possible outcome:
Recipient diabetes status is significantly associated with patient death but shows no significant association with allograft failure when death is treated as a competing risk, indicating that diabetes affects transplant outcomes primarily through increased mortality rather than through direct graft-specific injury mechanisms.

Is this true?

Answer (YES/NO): NO